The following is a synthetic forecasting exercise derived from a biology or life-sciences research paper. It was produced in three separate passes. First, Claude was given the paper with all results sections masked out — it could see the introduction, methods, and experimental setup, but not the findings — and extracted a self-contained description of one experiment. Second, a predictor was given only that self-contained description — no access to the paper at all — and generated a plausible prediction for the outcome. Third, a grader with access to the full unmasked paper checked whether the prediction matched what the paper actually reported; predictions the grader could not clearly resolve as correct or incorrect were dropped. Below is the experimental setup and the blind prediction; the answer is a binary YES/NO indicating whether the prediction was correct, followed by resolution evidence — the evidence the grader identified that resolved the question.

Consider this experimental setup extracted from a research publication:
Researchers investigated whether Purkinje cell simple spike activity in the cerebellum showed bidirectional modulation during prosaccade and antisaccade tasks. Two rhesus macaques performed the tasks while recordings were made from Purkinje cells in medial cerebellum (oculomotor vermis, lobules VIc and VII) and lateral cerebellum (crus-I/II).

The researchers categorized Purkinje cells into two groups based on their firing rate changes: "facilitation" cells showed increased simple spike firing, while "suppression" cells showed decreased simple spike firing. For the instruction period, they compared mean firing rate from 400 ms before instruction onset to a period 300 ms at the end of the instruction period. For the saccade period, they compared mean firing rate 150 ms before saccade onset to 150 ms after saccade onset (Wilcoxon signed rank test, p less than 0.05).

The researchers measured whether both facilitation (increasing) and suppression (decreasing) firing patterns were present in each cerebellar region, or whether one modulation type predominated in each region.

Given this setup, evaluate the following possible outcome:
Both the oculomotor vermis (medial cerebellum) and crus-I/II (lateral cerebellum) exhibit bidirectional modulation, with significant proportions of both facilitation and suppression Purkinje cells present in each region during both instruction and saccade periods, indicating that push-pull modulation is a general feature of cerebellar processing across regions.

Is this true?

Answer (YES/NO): YES